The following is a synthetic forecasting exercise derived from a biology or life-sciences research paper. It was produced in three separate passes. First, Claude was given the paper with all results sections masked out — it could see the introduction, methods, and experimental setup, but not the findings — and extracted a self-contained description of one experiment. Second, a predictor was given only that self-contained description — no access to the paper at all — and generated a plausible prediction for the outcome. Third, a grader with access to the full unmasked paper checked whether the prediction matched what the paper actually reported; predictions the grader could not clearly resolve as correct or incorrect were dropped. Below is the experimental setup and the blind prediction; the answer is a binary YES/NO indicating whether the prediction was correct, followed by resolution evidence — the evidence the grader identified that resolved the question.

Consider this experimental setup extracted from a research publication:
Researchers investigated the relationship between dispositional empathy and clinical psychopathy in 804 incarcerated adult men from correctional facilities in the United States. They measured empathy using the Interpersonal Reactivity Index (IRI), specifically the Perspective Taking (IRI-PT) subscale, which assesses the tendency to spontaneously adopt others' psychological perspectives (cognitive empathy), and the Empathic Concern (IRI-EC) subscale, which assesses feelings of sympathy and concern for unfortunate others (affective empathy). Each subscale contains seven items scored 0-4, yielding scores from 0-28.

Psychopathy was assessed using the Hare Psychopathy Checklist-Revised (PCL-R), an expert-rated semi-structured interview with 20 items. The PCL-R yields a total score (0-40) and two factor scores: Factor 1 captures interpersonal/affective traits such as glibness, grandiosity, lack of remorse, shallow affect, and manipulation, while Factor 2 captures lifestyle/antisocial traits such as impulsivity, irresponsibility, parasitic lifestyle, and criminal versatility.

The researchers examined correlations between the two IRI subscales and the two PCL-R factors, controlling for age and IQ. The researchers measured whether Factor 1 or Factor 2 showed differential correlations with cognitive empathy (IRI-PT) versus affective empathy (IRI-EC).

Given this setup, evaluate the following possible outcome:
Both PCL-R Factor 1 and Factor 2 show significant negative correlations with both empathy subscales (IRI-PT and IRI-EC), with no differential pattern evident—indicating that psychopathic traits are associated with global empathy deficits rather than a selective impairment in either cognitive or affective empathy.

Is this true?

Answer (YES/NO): NO